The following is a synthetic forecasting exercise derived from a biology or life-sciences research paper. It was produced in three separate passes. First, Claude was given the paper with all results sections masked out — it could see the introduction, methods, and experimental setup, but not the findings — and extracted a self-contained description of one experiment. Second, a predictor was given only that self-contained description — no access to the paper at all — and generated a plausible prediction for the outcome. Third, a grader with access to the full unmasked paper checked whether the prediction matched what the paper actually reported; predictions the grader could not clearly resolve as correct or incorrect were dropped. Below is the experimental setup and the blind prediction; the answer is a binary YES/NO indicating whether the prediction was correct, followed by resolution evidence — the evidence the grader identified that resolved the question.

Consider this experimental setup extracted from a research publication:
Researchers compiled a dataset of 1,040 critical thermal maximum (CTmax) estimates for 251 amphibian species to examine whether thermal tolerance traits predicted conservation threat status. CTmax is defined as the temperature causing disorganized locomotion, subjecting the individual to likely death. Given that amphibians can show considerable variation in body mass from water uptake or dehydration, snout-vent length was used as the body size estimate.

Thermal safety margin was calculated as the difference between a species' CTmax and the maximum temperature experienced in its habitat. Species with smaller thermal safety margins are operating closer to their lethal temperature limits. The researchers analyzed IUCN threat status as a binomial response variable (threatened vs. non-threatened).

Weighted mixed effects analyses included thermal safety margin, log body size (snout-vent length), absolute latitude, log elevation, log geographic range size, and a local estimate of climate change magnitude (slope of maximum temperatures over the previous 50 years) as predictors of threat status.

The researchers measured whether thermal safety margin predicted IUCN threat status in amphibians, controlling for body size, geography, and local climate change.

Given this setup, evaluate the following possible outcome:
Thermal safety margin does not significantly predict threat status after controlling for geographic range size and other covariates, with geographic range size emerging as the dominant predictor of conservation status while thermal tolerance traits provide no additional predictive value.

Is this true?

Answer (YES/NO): NO